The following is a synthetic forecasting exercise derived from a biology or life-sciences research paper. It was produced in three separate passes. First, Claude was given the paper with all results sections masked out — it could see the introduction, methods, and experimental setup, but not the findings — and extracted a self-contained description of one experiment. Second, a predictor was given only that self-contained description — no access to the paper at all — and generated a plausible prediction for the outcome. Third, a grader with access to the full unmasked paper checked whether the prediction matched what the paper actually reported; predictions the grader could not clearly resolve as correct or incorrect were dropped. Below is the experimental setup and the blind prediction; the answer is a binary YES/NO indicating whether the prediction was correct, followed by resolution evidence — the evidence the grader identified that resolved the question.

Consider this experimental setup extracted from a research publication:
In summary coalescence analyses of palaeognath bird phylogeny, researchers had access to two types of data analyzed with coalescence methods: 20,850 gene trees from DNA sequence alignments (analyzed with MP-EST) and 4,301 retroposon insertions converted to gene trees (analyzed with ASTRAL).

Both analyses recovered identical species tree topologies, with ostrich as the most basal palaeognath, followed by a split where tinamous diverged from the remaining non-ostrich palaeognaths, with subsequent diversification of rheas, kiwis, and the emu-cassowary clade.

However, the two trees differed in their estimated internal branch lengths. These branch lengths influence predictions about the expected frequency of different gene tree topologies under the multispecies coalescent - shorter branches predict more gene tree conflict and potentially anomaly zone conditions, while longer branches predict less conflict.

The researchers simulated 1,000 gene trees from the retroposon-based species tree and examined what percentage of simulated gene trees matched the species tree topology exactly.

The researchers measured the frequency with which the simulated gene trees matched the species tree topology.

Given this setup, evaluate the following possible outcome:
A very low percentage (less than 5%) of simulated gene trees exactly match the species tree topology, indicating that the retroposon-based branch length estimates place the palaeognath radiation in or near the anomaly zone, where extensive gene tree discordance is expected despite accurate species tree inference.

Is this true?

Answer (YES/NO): NO